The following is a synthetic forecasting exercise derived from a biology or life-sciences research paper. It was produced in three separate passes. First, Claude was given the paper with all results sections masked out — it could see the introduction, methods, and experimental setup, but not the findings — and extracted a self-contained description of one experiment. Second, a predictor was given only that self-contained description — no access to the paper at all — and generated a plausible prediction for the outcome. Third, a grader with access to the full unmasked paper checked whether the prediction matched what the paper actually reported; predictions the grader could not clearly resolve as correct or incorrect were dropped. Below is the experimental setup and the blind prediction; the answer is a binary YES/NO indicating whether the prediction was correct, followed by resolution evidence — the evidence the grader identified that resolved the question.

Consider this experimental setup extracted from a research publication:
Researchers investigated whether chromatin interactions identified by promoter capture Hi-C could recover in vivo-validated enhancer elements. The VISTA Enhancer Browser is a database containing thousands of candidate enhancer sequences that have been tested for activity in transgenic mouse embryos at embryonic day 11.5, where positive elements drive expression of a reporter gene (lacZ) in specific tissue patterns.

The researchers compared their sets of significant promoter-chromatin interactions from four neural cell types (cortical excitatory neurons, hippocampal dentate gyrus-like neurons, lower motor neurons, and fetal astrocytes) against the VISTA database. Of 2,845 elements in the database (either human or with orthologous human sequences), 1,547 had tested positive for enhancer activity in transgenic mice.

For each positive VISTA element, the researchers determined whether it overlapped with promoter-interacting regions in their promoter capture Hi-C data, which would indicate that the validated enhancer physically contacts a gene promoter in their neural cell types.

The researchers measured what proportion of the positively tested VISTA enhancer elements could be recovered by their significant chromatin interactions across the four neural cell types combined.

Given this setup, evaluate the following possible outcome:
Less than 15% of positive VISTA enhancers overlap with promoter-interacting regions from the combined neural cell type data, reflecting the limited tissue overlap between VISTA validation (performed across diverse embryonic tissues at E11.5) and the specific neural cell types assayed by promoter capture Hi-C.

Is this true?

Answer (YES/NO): NO